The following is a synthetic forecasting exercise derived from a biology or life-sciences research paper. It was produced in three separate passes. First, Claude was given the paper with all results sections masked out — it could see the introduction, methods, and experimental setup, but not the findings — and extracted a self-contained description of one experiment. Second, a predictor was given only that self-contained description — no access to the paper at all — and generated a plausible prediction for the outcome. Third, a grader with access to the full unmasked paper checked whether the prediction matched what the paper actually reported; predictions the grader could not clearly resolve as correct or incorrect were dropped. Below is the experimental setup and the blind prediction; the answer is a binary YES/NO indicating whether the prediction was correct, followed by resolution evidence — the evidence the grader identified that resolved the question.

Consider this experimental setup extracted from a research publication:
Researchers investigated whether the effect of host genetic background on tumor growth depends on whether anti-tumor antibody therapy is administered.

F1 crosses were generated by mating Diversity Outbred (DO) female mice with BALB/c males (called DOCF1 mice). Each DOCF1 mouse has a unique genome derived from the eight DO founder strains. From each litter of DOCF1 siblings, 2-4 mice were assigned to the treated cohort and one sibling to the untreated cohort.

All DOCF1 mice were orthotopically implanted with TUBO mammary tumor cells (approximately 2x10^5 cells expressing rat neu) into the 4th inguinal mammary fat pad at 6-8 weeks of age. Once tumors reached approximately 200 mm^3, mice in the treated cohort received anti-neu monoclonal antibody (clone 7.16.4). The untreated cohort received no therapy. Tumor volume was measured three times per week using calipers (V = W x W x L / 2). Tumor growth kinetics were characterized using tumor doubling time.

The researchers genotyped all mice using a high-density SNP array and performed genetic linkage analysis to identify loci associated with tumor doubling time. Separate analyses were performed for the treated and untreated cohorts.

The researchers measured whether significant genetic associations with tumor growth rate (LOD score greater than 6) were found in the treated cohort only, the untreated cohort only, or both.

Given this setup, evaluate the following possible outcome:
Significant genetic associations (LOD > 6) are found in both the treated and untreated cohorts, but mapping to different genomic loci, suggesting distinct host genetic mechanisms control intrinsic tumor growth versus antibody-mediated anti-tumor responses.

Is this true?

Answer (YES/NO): NO